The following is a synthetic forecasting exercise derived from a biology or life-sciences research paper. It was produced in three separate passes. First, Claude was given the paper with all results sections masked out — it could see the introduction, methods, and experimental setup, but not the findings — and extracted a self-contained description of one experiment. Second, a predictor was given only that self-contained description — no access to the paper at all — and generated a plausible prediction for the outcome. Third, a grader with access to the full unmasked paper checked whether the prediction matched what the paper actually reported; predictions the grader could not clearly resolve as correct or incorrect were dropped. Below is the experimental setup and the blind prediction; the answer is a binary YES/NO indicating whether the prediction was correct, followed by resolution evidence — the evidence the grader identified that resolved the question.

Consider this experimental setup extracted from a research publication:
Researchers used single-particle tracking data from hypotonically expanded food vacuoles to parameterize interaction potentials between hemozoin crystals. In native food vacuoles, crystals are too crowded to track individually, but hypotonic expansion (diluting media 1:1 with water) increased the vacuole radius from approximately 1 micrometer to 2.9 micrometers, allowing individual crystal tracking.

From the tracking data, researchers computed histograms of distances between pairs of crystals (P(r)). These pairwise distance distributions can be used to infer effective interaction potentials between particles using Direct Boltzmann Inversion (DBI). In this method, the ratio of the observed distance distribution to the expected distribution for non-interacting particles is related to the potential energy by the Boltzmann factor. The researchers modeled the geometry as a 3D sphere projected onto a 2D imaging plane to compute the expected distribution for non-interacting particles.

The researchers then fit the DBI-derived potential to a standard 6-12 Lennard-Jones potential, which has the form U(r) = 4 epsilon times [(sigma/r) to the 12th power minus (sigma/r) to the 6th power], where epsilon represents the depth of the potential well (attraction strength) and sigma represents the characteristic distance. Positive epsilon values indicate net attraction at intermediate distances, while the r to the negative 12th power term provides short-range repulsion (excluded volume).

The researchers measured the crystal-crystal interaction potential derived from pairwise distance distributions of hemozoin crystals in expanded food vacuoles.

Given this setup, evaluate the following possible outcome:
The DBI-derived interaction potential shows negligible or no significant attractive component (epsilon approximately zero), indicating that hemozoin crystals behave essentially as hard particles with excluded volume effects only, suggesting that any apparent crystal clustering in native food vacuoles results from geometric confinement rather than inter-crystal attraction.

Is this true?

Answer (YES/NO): NO